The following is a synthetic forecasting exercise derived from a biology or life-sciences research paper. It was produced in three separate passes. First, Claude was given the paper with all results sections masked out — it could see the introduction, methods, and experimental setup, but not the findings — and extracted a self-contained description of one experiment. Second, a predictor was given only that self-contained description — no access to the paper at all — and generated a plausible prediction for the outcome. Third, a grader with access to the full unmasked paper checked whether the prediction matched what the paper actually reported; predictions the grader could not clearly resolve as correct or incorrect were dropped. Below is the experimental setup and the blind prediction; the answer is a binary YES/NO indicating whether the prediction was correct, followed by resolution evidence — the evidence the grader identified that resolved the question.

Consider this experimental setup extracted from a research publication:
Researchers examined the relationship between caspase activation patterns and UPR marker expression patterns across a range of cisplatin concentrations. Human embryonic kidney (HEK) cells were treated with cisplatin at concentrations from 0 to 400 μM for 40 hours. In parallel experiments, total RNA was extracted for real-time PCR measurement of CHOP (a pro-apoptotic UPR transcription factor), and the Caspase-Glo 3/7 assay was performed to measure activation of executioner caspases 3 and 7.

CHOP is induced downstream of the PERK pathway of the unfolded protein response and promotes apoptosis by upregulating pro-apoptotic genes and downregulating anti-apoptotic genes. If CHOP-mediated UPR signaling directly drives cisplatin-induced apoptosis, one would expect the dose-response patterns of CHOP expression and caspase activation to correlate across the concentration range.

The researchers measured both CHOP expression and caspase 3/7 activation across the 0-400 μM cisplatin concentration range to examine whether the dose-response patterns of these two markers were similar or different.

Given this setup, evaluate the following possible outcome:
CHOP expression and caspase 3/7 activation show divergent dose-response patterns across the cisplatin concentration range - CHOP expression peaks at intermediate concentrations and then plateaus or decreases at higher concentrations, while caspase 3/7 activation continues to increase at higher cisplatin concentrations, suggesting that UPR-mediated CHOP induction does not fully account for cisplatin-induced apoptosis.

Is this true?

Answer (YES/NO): NO